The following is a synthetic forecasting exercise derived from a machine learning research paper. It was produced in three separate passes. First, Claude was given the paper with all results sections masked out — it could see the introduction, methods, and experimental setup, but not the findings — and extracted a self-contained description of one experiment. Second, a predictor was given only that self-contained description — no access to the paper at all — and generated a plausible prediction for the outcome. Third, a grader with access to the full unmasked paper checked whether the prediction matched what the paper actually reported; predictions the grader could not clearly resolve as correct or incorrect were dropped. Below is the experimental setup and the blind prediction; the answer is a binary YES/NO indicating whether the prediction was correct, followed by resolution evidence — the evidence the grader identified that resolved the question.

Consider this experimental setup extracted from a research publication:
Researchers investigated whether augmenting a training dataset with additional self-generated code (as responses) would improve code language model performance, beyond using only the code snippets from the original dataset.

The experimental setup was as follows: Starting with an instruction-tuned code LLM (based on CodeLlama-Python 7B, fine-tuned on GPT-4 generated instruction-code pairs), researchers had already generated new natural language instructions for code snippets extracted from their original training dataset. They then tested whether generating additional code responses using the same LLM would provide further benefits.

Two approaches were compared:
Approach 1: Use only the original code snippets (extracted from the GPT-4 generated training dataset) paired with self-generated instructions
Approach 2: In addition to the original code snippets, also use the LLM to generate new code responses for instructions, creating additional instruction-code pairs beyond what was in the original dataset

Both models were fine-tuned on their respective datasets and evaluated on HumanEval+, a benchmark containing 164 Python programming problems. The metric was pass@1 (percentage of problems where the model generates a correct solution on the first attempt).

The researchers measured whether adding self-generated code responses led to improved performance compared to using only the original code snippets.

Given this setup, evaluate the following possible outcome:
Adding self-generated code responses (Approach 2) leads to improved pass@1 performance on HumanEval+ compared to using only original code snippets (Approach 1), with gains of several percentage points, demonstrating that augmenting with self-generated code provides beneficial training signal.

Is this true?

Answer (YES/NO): NO